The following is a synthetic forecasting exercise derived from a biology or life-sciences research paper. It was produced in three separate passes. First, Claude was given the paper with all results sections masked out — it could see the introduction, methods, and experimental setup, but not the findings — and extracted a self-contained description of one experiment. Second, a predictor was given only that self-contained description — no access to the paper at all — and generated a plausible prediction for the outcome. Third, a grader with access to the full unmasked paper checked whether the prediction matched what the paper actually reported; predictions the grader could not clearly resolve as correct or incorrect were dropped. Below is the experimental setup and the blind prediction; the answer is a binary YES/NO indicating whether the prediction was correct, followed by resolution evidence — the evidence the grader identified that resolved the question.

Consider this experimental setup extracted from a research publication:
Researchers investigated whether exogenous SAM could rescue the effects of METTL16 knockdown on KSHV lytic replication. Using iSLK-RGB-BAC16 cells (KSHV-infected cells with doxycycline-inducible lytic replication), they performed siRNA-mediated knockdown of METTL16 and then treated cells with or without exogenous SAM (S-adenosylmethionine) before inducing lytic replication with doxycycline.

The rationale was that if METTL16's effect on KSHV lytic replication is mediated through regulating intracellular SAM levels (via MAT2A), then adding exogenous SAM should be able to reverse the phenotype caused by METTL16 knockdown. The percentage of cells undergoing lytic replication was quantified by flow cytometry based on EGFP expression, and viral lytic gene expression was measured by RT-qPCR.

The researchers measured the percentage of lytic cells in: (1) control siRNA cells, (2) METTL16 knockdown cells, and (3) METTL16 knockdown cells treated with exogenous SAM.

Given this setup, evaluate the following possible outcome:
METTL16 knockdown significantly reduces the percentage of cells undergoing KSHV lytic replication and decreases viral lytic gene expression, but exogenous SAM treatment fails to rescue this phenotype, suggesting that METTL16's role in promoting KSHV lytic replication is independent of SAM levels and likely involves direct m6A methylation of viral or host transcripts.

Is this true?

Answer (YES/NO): NO